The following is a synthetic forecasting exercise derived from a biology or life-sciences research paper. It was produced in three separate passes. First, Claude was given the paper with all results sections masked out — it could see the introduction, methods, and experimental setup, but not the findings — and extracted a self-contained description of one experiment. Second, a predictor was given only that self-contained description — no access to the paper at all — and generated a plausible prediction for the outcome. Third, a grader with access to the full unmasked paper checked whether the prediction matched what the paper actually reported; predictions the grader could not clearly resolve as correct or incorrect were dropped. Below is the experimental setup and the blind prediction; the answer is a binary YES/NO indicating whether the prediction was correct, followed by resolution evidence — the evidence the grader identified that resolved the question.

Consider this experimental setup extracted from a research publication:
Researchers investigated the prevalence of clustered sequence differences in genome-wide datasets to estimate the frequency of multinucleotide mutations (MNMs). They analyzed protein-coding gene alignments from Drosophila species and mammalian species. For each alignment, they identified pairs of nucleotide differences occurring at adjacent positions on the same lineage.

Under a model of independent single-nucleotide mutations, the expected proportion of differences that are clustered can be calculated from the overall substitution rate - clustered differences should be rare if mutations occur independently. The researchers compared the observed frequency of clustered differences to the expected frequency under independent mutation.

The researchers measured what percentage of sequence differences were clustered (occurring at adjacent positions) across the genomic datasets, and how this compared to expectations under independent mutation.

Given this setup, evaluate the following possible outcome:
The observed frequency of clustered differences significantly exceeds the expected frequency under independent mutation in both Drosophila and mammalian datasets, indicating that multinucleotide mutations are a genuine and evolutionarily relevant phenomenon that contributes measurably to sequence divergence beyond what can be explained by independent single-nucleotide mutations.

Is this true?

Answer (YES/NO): YES